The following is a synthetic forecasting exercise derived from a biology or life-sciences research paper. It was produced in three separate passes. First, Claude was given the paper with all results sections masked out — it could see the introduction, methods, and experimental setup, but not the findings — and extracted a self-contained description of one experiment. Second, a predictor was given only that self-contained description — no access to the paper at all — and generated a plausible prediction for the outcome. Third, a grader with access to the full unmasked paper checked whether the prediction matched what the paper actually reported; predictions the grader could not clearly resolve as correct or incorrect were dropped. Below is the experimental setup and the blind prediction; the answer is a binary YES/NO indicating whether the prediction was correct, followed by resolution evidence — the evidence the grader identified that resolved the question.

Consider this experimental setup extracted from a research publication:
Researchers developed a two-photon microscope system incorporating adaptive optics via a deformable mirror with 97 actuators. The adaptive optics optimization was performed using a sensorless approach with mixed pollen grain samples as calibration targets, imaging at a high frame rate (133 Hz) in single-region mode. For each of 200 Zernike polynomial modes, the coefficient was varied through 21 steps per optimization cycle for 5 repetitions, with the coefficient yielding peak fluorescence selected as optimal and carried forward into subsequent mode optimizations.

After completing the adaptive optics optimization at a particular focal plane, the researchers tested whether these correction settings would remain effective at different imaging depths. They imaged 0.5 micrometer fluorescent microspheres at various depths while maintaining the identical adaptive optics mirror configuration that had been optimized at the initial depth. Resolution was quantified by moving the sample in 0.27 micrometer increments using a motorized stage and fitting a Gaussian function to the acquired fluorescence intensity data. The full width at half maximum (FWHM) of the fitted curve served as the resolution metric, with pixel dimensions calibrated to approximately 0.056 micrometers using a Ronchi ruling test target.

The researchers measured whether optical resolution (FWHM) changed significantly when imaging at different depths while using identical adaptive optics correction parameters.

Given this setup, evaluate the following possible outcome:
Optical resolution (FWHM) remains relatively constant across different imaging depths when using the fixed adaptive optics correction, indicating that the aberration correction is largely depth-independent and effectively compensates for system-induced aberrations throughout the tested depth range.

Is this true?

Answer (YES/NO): YES